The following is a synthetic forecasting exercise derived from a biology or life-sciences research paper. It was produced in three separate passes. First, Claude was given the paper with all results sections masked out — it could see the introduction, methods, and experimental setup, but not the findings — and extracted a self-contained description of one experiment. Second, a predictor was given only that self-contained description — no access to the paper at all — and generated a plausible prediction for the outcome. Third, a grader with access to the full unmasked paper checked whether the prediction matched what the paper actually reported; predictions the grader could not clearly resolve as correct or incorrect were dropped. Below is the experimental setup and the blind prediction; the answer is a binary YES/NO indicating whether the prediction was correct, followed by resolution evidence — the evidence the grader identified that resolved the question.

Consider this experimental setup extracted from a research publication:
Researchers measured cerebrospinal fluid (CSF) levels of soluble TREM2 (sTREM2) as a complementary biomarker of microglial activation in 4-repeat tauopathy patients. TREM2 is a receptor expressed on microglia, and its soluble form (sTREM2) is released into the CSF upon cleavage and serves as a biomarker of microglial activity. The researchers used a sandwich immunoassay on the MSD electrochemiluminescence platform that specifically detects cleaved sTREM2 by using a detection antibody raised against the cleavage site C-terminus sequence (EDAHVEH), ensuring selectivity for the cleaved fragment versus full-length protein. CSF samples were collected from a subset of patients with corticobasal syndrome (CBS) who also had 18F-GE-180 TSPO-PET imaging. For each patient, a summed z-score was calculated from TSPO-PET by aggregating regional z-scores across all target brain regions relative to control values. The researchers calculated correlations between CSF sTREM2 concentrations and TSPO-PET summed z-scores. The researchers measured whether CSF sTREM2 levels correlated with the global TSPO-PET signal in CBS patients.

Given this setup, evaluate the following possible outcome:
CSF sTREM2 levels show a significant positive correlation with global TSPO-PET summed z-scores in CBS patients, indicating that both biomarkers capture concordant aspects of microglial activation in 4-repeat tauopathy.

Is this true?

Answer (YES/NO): NO